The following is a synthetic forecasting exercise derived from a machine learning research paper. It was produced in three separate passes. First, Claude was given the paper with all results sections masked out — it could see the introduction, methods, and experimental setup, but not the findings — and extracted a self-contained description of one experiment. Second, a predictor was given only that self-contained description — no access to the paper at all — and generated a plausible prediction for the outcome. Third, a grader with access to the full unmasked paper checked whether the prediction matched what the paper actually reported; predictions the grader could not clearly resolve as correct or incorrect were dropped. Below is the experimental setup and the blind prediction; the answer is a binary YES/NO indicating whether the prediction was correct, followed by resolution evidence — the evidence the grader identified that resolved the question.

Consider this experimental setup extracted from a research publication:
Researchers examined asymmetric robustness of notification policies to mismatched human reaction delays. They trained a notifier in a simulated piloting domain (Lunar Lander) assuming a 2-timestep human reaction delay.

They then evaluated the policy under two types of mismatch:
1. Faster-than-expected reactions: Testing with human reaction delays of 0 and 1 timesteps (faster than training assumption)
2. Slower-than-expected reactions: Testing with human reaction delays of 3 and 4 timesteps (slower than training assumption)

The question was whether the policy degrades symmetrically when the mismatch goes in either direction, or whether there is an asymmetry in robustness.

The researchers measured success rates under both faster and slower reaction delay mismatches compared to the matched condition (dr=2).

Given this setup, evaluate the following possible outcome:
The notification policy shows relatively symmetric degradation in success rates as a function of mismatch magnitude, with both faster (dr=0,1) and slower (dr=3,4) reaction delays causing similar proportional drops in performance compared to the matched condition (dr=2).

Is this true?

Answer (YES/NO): NO